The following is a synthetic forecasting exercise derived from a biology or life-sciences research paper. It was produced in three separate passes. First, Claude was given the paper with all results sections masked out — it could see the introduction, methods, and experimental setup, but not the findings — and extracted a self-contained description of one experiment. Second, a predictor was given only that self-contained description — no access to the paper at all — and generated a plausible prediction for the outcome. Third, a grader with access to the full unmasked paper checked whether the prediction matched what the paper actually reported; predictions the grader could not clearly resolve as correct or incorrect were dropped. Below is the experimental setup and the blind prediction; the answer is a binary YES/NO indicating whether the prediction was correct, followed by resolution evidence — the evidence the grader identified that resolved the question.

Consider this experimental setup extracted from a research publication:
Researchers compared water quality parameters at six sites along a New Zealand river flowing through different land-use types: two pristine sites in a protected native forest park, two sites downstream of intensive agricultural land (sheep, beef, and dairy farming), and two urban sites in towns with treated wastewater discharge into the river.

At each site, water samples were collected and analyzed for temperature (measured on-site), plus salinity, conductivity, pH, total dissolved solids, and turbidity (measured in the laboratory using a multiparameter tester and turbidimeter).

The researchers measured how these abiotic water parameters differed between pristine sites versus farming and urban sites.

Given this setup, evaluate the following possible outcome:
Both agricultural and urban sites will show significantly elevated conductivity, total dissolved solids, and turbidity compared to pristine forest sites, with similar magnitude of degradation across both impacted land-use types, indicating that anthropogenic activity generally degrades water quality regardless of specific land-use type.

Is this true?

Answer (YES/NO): YES